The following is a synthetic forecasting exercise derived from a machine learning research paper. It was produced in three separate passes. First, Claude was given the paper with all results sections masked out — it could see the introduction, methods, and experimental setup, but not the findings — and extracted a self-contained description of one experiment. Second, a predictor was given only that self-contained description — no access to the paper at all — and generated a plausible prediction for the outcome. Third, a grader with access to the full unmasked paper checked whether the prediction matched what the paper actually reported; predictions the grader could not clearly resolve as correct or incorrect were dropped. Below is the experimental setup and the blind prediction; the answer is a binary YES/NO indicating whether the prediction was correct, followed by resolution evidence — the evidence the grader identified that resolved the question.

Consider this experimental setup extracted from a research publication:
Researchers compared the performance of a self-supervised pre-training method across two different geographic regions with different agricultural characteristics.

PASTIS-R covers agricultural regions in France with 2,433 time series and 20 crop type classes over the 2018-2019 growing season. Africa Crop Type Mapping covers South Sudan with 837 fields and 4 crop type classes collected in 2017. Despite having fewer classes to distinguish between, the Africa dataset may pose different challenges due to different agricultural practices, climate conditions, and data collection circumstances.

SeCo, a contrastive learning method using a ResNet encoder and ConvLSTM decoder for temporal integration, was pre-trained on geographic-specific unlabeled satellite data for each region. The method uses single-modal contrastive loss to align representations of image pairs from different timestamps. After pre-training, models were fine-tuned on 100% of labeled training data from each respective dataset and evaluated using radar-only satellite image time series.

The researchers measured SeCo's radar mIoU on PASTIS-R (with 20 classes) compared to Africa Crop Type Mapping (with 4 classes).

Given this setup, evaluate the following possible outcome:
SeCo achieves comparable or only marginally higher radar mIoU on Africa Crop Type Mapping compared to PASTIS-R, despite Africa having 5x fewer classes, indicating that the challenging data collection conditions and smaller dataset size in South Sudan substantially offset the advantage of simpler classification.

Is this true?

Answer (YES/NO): NO